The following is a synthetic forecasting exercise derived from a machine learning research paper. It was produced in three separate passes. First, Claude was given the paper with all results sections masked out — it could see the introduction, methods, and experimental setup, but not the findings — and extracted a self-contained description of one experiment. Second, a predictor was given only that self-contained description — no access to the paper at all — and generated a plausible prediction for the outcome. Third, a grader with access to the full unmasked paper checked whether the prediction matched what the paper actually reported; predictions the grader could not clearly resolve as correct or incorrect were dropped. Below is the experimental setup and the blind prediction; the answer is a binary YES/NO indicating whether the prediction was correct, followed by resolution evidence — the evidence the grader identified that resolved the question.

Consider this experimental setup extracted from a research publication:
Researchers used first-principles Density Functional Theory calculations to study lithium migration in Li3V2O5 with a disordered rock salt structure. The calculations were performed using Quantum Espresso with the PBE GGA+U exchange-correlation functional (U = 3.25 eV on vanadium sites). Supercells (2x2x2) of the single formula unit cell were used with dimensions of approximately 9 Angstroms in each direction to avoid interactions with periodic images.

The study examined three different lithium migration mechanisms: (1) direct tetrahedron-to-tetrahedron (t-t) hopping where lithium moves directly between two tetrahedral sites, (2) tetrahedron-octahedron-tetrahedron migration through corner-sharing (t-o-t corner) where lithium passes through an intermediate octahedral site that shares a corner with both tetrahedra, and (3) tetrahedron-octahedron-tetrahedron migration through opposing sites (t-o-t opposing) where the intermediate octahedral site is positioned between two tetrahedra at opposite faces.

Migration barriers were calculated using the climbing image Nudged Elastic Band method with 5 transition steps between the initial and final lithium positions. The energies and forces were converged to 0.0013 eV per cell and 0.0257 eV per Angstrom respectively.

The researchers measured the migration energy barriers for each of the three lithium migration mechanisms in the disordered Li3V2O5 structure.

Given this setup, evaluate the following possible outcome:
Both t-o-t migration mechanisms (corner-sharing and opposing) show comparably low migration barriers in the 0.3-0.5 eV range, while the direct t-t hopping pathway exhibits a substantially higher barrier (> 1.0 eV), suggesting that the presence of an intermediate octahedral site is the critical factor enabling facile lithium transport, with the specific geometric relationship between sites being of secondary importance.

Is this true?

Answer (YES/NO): NO